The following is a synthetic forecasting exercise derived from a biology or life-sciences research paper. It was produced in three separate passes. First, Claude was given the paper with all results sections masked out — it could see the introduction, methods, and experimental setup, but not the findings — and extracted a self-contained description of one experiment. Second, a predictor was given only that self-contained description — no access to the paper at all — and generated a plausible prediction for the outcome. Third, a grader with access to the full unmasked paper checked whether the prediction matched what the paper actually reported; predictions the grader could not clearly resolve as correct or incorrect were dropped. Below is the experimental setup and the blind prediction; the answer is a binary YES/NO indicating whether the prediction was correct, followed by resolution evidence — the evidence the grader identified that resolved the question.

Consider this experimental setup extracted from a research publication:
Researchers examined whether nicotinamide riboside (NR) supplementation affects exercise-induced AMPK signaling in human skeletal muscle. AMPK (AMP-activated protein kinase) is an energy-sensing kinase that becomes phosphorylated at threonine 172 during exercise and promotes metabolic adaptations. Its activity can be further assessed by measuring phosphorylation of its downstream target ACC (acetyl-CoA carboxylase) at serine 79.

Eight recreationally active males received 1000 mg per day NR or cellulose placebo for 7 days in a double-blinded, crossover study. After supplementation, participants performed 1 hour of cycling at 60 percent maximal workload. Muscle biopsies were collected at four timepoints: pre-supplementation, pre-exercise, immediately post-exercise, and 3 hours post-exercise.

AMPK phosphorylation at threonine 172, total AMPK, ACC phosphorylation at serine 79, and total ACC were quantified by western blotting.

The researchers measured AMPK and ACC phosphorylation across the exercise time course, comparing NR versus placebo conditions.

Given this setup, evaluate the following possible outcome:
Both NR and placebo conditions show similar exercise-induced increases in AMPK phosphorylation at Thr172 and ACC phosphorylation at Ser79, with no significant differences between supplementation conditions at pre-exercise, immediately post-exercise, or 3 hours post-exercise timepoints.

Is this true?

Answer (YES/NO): YES